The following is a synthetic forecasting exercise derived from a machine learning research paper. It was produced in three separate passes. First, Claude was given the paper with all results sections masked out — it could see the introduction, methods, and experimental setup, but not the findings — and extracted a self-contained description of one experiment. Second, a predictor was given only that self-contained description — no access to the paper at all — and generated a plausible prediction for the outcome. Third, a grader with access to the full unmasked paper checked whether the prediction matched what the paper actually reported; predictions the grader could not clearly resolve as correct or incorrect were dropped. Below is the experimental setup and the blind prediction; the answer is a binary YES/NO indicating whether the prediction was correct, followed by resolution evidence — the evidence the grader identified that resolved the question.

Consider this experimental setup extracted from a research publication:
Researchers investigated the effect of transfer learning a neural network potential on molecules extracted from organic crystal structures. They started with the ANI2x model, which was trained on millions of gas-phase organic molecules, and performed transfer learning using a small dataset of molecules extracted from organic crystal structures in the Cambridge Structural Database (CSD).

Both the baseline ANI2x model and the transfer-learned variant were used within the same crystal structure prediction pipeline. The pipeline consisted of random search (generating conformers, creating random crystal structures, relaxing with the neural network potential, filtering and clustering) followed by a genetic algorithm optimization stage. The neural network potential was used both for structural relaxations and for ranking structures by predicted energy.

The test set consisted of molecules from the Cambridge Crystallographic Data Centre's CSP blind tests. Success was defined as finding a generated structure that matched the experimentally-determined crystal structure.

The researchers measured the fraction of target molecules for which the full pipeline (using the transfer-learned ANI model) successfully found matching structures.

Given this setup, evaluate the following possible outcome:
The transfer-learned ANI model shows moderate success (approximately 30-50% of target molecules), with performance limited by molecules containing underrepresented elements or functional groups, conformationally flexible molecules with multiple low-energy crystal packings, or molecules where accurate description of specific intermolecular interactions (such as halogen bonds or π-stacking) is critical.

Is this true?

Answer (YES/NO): NO